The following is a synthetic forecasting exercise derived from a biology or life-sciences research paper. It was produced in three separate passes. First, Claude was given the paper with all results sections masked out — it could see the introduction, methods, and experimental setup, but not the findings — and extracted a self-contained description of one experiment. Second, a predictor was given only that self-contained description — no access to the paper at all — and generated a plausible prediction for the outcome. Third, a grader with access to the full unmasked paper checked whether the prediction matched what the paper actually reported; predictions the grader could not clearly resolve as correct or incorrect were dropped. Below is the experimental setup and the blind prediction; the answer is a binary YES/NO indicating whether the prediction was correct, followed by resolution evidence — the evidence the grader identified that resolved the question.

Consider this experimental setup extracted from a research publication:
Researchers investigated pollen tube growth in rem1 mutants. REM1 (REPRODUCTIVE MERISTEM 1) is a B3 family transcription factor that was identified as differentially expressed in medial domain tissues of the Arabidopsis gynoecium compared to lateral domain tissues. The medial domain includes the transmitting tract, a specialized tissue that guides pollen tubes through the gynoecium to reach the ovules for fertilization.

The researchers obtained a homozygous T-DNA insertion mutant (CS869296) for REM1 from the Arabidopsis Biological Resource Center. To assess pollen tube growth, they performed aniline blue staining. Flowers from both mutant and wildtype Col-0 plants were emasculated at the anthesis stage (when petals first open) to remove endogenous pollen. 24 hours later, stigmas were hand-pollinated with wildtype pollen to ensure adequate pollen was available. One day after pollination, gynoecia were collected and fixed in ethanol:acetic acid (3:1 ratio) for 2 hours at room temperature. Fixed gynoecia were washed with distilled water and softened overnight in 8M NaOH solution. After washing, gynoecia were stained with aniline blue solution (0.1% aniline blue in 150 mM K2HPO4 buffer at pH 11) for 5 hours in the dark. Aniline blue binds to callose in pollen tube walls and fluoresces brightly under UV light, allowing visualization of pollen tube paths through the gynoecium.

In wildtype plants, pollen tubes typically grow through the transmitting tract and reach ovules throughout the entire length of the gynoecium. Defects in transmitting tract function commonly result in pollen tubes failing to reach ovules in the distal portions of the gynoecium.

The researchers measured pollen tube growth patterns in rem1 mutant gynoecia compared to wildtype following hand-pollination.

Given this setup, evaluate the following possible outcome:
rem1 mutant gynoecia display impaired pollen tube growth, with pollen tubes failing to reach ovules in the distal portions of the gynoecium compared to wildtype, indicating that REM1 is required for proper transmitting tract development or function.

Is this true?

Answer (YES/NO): NO